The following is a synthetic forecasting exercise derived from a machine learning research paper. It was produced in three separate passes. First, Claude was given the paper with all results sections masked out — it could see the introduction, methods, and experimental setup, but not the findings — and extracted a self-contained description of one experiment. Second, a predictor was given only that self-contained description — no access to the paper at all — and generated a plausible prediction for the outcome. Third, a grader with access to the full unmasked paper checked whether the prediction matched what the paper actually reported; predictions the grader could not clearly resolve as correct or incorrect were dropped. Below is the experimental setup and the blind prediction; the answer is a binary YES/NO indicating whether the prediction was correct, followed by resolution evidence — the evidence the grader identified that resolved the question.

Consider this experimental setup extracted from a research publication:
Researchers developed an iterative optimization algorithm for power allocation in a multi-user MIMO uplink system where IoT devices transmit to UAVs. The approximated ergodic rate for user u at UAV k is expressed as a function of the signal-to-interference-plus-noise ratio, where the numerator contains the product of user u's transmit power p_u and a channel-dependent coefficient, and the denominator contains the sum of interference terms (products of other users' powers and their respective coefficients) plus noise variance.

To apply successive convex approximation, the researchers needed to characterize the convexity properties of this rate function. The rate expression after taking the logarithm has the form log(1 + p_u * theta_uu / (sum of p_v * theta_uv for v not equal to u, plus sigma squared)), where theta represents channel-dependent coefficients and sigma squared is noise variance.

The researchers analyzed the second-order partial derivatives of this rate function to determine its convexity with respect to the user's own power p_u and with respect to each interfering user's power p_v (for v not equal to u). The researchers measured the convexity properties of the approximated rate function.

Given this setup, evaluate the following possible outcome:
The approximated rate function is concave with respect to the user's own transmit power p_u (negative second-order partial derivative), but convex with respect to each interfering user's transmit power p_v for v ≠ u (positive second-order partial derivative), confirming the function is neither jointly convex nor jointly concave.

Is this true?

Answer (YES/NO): YES